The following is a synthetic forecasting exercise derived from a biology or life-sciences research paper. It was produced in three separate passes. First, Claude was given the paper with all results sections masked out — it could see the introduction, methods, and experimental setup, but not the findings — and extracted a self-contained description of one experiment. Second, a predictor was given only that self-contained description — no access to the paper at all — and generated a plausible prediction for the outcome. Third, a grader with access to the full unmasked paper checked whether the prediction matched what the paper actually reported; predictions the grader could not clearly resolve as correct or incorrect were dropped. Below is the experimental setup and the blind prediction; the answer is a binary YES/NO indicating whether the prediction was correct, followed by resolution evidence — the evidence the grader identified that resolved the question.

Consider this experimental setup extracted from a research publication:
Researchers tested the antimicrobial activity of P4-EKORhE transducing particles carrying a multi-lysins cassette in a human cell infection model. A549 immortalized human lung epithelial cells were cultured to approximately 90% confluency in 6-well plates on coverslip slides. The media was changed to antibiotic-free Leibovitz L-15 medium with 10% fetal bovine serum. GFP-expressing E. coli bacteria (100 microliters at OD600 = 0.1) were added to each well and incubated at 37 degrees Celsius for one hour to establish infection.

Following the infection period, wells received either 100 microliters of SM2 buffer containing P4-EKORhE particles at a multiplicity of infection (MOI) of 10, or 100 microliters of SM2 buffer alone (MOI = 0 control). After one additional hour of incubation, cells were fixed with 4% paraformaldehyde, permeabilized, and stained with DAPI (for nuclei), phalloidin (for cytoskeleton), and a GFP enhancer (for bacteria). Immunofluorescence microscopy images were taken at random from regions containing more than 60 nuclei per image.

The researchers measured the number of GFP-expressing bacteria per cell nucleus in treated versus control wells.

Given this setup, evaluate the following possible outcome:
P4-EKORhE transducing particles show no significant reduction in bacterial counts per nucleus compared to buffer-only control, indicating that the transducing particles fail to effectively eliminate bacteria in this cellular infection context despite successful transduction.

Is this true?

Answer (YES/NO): NO